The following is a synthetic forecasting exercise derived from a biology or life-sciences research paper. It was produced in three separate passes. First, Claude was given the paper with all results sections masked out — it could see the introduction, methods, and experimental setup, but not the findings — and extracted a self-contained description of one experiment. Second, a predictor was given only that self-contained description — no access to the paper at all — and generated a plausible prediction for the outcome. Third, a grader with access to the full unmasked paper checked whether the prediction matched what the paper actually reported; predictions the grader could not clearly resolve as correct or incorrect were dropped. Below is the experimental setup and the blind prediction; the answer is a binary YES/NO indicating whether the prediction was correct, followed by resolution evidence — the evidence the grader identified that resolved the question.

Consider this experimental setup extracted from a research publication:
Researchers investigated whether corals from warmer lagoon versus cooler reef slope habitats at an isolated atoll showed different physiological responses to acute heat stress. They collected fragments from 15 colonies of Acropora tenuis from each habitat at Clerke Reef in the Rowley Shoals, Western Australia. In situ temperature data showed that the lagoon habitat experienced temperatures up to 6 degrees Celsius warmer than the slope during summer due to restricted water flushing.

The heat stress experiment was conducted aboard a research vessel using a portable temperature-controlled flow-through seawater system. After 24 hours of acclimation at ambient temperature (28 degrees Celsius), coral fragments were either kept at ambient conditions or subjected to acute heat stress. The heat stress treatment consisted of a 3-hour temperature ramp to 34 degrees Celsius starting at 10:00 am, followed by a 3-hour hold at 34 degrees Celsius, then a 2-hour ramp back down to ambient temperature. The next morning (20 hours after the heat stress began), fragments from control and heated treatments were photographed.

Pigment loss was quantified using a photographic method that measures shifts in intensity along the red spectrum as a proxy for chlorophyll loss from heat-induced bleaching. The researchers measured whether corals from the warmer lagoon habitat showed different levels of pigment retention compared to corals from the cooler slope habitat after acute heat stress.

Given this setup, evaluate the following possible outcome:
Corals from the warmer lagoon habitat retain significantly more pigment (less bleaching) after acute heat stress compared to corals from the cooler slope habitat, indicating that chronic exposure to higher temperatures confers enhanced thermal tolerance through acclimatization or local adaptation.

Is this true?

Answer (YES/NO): YES